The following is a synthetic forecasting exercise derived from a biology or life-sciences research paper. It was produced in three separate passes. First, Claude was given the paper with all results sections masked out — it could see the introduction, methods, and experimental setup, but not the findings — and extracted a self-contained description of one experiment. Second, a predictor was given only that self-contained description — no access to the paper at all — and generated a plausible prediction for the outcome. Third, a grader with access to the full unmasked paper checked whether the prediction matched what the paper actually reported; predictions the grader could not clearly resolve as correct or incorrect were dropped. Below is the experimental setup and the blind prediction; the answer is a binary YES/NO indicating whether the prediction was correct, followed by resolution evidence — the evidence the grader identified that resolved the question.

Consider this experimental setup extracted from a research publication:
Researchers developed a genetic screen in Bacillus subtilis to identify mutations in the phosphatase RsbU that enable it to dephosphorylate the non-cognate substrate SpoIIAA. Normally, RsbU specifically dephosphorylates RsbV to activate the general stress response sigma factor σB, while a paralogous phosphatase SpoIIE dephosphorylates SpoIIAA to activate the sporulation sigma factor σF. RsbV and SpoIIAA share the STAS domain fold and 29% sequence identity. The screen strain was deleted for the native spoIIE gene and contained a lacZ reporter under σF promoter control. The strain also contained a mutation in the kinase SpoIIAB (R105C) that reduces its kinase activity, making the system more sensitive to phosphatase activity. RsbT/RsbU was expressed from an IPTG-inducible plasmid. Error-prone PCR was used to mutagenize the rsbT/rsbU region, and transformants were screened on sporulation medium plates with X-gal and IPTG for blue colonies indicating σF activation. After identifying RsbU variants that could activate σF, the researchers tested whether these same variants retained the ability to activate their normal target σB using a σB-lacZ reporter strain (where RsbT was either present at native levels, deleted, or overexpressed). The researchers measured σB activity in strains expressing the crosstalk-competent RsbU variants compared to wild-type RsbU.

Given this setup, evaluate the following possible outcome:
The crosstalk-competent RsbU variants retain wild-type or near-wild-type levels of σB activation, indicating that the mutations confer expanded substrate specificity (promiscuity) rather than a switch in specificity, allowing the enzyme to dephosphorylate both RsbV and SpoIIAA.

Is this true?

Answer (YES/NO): YES